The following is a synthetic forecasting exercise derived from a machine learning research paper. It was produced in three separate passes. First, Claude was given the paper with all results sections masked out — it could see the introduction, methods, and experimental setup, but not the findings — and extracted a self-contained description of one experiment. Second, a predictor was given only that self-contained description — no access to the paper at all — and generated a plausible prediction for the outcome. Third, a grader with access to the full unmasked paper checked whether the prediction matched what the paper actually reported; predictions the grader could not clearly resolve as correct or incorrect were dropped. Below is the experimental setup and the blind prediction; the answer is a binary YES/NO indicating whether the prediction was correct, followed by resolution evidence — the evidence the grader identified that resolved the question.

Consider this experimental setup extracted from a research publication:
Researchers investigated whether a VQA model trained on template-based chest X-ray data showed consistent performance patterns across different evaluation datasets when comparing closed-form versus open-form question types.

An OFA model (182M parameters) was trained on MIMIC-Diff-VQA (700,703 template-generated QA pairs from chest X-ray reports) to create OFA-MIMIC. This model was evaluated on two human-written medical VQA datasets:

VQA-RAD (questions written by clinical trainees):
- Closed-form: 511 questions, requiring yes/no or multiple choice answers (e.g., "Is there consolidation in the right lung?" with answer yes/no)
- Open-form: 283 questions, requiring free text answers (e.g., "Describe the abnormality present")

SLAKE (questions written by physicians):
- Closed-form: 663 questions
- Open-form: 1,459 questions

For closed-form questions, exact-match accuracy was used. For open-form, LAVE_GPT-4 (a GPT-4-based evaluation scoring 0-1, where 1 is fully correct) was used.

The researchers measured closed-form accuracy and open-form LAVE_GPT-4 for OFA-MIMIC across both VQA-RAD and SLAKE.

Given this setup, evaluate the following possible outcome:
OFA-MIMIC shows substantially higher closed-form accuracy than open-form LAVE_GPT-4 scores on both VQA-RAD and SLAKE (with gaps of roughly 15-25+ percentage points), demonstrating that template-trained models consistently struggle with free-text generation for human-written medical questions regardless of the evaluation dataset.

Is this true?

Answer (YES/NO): NO